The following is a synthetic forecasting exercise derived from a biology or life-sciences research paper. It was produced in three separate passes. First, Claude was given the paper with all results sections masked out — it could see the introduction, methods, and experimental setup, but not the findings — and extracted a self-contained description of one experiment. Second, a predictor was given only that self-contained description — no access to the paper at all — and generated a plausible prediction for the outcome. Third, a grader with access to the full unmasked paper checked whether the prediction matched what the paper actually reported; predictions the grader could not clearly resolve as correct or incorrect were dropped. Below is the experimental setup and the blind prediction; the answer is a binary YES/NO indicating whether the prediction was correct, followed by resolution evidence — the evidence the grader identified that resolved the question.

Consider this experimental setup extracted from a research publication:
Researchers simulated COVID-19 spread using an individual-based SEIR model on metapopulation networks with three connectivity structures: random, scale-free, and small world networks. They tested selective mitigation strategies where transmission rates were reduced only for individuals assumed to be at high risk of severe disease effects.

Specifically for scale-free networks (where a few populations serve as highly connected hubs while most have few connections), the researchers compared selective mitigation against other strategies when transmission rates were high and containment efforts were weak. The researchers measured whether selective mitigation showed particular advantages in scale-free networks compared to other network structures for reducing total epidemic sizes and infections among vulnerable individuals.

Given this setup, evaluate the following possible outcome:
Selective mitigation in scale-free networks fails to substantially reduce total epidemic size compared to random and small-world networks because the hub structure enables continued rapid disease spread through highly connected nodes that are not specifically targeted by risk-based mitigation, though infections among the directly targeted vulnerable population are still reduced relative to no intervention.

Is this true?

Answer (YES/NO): NO